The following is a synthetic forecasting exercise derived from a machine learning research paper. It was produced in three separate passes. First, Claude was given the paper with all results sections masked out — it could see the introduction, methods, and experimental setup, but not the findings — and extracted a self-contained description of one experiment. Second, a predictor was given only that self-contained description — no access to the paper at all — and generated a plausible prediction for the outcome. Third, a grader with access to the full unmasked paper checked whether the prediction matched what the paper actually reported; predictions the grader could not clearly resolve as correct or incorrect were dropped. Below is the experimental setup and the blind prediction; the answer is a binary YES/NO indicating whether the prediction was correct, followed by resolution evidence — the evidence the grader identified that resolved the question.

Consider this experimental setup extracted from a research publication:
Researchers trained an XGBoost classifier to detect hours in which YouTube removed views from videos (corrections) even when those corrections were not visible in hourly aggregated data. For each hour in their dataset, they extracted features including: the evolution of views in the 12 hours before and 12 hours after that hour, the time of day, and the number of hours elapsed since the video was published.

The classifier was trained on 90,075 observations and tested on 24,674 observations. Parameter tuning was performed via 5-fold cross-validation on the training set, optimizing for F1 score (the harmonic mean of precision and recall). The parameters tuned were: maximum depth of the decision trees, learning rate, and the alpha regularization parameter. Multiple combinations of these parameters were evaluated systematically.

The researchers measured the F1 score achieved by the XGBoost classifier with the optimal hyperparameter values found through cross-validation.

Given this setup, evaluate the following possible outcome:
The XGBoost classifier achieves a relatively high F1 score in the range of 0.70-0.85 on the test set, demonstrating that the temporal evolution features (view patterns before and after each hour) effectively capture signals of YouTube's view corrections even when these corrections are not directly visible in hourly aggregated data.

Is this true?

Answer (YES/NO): NO